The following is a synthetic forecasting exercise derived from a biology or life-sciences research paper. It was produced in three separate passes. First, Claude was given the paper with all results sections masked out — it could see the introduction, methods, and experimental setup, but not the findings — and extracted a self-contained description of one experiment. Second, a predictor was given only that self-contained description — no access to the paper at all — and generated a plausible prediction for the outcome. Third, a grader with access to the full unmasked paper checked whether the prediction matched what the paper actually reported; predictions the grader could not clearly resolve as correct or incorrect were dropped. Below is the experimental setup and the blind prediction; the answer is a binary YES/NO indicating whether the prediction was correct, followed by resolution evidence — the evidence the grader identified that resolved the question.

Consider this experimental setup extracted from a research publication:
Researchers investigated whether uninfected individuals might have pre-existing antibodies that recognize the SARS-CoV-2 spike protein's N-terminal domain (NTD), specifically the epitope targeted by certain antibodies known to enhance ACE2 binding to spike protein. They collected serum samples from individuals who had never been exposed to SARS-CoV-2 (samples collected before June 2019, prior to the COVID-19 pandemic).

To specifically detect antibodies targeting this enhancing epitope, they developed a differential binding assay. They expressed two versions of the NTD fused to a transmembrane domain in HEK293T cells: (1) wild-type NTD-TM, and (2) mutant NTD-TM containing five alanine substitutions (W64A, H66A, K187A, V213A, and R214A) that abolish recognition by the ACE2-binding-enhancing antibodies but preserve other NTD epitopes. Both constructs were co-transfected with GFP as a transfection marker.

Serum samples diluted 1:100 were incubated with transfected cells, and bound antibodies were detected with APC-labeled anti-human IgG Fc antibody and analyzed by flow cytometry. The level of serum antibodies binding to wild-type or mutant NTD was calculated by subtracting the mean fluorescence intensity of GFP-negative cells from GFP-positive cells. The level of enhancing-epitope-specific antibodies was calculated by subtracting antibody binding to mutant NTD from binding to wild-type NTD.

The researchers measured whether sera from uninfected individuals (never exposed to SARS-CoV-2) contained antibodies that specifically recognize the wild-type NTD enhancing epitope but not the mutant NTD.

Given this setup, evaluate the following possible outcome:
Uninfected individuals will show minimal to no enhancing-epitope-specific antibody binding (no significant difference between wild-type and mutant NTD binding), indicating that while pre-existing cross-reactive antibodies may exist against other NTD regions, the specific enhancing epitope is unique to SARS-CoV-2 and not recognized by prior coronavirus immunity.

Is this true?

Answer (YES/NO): NO